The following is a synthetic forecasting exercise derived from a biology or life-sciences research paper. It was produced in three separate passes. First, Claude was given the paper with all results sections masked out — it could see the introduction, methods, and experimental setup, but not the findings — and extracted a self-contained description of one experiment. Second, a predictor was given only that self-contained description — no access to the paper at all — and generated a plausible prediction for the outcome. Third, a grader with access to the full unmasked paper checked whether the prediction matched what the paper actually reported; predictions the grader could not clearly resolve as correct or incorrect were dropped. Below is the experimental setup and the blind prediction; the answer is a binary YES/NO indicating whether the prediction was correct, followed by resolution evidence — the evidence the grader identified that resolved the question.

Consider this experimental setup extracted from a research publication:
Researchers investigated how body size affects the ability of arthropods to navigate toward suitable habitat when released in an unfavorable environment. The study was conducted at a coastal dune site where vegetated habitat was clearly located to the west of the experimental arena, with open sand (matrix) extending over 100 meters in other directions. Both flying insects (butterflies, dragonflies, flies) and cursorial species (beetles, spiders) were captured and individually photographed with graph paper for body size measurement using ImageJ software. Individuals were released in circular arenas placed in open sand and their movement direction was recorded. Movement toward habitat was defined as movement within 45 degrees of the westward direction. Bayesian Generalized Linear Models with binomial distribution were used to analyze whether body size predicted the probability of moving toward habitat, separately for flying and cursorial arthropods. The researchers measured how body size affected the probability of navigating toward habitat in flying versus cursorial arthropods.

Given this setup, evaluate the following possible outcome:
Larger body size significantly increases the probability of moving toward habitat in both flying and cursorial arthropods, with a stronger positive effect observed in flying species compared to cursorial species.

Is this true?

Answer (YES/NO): NO